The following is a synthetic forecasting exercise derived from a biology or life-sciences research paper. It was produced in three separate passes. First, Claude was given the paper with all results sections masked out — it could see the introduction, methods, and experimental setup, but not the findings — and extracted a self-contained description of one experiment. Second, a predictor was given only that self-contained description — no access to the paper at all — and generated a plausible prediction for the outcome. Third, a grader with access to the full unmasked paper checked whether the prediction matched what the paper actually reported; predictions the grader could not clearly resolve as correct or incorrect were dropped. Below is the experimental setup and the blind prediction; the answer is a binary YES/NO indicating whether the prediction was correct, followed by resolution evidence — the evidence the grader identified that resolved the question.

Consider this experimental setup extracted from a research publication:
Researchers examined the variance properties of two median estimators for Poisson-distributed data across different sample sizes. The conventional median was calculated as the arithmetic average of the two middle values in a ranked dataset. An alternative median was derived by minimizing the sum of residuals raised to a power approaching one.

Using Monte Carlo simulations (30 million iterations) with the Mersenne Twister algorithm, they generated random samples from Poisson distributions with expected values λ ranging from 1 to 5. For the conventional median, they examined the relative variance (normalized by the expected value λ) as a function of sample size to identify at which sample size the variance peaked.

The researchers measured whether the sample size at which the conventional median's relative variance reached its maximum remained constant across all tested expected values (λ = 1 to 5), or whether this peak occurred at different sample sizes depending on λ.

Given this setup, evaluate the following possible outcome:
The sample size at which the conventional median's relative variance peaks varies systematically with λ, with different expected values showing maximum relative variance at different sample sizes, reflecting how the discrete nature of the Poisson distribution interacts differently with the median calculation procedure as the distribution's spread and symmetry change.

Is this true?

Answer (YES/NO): NO